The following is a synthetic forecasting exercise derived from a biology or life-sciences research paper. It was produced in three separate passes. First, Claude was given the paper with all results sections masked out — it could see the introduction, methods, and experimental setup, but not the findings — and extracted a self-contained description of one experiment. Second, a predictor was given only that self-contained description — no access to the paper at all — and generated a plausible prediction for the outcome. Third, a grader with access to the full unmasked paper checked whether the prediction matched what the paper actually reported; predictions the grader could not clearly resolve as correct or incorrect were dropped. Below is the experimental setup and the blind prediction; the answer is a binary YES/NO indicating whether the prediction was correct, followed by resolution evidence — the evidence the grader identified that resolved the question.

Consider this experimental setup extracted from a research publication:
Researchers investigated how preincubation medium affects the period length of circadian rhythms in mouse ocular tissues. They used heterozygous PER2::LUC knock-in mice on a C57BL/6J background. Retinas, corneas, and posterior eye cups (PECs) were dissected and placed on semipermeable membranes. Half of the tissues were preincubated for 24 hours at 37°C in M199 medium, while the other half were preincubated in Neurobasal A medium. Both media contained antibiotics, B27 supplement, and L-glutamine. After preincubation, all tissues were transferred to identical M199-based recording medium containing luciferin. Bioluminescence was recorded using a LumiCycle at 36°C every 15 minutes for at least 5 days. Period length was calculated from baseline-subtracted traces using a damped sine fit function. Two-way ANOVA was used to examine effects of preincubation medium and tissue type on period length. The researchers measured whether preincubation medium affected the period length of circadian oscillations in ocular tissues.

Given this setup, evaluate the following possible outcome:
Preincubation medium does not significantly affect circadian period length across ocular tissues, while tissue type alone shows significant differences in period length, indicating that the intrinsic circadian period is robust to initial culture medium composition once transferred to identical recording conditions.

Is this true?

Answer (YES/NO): NO